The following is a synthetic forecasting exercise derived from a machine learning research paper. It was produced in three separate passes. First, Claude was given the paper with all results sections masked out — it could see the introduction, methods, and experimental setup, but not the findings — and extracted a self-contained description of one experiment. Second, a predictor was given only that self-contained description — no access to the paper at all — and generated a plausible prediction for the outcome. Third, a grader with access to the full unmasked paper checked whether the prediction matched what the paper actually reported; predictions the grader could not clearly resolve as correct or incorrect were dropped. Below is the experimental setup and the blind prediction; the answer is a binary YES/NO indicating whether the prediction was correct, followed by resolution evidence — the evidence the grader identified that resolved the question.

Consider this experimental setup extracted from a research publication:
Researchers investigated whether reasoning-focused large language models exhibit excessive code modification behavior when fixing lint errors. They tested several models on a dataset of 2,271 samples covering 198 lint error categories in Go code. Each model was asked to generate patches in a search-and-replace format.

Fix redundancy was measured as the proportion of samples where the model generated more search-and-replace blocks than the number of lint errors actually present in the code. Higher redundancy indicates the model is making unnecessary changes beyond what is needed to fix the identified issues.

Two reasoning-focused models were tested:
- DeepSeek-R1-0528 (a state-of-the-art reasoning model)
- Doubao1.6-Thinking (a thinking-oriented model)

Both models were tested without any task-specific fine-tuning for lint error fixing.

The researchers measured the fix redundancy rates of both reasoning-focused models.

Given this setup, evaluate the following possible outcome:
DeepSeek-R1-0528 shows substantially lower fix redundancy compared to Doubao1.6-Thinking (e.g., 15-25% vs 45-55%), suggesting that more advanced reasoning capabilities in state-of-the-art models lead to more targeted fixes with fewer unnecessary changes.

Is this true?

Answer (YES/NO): NO